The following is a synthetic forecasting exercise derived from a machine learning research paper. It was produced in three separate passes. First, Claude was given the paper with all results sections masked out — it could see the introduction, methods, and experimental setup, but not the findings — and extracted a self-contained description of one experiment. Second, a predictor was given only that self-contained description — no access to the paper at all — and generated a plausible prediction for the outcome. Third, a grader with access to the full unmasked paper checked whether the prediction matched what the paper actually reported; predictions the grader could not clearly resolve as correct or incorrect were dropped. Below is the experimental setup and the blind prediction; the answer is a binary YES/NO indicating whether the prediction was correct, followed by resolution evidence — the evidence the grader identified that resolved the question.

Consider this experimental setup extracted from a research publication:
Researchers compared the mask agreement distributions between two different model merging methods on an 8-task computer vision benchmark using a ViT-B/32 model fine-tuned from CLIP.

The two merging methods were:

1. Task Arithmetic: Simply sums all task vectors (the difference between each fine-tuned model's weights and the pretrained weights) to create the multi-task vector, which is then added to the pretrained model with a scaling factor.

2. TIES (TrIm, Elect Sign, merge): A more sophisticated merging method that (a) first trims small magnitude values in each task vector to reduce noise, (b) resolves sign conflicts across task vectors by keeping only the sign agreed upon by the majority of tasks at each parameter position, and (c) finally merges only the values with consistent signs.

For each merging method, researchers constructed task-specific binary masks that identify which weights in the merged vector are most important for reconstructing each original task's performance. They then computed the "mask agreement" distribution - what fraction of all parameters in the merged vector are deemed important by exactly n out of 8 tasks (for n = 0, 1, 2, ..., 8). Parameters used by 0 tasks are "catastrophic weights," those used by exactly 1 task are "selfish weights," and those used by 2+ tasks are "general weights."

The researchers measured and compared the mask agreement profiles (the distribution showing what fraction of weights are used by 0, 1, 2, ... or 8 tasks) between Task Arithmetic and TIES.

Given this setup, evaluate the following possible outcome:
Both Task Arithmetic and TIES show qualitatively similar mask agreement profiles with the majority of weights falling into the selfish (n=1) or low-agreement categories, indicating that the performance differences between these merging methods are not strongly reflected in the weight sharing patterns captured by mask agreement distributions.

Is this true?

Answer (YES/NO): NO